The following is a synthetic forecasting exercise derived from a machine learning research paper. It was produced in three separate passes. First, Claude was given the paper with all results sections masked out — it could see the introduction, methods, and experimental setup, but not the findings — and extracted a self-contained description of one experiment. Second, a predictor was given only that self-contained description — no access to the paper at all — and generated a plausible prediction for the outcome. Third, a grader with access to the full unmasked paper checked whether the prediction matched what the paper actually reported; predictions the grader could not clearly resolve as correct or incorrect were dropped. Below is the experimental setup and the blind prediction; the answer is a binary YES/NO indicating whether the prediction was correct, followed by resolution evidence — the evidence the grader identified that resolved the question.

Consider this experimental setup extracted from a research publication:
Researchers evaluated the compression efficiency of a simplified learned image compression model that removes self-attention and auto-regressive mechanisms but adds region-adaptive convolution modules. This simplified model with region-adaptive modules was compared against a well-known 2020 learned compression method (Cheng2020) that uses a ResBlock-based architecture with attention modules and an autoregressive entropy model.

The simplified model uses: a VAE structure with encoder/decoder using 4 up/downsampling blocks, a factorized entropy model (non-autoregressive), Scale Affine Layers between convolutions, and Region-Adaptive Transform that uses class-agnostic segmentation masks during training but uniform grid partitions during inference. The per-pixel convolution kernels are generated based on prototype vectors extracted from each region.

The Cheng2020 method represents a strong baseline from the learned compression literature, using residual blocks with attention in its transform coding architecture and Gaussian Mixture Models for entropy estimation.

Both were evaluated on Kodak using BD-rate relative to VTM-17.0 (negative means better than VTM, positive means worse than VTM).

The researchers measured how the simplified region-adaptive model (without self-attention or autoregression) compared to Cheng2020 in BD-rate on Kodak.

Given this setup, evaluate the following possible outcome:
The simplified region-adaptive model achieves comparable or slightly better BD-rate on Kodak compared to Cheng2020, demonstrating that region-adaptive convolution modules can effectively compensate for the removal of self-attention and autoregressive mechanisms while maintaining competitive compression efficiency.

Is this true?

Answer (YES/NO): NO